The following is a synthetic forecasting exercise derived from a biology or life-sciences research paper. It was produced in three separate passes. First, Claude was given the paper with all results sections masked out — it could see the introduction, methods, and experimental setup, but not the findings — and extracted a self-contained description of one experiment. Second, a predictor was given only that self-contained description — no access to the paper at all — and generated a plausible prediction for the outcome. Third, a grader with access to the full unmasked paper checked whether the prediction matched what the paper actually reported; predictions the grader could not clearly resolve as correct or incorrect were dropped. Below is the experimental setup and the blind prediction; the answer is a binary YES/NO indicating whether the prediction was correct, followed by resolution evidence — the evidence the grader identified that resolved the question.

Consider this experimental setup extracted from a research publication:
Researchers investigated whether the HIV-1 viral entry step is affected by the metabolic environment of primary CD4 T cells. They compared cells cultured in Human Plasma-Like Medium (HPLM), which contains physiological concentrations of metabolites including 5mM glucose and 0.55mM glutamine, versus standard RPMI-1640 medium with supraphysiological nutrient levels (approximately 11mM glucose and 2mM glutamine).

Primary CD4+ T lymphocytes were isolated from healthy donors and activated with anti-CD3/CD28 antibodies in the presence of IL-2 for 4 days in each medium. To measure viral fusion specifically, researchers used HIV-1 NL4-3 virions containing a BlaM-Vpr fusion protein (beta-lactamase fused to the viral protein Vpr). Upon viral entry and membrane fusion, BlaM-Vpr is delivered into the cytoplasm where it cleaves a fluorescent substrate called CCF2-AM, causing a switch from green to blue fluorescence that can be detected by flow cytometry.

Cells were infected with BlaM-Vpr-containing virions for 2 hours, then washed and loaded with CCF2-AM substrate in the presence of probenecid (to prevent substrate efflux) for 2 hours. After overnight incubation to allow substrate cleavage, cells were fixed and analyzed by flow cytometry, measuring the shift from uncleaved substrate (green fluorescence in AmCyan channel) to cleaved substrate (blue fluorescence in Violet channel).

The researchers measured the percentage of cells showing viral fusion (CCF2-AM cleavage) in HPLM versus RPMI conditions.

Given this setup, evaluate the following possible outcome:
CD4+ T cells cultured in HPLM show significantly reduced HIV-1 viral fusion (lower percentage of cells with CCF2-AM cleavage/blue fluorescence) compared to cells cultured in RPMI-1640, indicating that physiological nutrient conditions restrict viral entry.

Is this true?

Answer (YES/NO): NO